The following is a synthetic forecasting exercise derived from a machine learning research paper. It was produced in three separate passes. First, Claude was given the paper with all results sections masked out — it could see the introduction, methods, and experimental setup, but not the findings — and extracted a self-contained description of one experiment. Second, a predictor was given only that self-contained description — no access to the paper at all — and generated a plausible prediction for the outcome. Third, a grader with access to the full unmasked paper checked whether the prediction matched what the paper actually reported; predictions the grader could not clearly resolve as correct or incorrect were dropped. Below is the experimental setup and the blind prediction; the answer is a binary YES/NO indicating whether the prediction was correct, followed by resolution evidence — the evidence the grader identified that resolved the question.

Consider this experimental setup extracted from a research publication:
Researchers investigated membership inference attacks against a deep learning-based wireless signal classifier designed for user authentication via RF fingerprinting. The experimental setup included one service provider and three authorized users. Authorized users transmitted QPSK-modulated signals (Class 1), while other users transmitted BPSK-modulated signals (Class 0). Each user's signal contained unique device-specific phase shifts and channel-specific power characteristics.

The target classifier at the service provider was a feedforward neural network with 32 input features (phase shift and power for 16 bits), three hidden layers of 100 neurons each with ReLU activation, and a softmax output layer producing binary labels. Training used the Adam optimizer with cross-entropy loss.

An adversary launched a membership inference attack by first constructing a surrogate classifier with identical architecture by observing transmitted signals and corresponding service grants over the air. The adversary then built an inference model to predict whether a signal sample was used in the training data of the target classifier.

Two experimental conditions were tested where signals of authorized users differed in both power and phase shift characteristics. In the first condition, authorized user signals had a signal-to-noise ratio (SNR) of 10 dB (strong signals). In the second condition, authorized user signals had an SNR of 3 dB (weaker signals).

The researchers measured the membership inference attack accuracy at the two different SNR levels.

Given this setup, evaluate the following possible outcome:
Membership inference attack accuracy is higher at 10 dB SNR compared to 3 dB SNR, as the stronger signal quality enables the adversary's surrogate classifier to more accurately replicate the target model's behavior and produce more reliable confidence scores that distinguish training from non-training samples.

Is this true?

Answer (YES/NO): YES